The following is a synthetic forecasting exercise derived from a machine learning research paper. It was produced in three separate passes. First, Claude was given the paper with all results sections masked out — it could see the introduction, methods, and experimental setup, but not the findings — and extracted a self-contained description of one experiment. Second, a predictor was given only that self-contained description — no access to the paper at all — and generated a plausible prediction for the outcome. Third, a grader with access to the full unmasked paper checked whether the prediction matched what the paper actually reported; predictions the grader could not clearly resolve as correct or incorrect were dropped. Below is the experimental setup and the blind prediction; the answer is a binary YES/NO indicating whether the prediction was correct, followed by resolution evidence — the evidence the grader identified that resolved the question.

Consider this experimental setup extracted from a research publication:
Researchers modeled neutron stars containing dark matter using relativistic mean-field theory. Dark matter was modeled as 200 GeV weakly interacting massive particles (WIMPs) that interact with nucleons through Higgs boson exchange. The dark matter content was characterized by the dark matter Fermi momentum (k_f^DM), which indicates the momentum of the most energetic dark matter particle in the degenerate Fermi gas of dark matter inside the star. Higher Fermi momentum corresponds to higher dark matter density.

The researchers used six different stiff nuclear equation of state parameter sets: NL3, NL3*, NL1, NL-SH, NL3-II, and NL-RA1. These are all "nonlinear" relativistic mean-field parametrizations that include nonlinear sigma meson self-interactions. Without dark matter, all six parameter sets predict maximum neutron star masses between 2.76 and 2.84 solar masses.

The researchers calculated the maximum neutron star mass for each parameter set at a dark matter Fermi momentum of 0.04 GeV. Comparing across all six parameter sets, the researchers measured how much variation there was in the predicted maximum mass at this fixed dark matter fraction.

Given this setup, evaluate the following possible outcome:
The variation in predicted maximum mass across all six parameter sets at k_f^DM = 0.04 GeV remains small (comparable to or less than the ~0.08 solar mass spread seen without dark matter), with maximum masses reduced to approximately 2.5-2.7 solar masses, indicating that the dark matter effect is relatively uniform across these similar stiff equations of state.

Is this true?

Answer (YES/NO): NO